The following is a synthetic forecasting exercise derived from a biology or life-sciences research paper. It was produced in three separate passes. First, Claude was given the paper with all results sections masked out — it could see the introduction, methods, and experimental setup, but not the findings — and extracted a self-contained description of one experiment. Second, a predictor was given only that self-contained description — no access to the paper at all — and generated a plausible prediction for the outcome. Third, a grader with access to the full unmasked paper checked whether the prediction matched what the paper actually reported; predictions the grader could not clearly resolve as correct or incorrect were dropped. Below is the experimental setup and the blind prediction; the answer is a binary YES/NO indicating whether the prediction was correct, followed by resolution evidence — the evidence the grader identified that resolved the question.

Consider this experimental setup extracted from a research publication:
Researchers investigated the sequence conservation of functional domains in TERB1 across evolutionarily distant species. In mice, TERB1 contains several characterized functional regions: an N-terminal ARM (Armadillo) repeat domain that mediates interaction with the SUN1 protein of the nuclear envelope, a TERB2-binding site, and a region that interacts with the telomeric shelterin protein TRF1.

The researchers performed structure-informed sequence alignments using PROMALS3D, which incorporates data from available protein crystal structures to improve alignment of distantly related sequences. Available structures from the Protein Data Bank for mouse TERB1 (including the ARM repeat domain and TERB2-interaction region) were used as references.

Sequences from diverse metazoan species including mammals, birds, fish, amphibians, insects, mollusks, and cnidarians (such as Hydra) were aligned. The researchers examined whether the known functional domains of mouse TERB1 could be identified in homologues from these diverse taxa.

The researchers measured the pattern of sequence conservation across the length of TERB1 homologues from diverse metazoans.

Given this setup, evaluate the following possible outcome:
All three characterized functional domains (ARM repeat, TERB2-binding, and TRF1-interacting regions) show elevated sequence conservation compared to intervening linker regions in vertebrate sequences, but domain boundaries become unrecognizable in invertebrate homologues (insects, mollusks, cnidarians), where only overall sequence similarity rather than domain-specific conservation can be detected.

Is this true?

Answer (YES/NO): NO